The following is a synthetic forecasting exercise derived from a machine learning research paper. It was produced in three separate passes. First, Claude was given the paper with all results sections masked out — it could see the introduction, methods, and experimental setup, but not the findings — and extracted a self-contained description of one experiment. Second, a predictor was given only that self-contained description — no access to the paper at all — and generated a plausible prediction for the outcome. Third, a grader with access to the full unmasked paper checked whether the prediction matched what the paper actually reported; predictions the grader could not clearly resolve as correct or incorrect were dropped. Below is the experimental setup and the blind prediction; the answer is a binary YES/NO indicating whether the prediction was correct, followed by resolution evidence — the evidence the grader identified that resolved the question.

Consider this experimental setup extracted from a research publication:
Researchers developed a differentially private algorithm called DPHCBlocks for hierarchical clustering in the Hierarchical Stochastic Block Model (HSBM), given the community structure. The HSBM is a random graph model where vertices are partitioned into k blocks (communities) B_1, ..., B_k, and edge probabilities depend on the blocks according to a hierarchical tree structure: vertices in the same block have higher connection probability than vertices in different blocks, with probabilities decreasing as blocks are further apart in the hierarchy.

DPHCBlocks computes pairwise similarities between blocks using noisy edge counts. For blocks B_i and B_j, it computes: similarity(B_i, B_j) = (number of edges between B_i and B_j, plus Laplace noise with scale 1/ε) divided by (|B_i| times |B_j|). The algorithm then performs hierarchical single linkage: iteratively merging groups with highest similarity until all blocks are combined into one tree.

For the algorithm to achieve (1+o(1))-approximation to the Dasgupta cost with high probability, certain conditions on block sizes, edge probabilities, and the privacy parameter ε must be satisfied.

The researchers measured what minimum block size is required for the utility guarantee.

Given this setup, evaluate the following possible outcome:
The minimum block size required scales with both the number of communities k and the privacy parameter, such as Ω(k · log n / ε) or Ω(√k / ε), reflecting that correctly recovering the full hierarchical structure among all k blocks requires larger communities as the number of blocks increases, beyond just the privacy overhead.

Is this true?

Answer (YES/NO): NO